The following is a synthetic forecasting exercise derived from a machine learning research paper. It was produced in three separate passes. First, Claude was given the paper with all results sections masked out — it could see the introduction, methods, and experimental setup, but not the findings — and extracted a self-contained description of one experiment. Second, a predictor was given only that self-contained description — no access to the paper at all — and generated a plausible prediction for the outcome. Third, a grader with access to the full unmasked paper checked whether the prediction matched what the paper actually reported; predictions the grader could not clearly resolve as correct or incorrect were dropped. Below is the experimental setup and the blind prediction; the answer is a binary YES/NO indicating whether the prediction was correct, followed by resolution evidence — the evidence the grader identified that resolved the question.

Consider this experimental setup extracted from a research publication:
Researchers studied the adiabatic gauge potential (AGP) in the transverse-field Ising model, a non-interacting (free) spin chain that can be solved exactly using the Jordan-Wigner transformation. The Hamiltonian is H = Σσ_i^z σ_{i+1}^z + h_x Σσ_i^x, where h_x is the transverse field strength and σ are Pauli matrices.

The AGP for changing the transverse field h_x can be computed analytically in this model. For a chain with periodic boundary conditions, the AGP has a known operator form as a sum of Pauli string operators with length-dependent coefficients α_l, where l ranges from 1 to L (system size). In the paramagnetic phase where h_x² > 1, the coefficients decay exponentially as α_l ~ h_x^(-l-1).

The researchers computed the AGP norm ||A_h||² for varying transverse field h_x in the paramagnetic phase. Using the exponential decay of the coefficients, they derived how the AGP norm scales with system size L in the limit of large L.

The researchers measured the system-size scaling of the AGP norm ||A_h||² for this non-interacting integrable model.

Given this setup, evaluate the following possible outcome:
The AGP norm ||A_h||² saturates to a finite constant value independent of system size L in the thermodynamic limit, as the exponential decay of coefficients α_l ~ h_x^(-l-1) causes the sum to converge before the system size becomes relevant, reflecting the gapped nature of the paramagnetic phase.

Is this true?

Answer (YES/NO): NO